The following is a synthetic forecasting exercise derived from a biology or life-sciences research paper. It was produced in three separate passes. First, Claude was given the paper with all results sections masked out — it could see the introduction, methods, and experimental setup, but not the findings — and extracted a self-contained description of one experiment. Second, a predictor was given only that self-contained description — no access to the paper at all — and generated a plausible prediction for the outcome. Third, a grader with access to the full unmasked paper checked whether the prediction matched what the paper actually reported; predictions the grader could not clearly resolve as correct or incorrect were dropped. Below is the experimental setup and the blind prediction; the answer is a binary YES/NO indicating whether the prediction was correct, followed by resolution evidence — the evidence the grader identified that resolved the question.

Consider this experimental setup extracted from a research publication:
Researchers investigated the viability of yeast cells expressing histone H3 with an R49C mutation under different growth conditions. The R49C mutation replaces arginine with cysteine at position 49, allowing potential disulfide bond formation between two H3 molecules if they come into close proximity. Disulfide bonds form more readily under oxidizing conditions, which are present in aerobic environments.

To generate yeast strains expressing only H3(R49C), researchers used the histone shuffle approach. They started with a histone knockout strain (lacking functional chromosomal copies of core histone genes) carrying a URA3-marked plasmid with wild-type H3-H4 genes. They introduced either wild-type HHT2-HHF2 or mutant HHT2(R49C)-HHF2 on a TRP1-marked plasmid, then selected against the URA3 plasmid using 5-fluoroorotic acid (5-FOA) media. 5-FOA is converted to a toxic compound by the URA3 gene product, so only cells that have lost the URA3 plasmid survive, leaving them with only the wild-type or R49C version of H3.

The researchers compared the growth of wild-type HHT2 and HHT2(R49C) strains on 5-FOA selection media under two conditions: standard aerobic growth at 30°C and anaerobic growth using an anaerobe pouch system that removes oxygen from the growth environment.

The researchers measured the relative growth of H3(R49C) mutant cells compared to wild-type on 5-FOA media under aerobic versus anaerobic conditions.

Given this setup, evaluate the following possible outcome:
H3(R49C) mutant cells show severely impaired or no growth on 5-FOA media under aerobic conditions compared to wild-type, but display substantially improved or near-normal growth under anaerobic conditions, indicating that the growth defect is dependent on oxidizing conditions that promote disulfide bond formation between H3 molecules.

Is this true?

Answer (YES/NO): NO